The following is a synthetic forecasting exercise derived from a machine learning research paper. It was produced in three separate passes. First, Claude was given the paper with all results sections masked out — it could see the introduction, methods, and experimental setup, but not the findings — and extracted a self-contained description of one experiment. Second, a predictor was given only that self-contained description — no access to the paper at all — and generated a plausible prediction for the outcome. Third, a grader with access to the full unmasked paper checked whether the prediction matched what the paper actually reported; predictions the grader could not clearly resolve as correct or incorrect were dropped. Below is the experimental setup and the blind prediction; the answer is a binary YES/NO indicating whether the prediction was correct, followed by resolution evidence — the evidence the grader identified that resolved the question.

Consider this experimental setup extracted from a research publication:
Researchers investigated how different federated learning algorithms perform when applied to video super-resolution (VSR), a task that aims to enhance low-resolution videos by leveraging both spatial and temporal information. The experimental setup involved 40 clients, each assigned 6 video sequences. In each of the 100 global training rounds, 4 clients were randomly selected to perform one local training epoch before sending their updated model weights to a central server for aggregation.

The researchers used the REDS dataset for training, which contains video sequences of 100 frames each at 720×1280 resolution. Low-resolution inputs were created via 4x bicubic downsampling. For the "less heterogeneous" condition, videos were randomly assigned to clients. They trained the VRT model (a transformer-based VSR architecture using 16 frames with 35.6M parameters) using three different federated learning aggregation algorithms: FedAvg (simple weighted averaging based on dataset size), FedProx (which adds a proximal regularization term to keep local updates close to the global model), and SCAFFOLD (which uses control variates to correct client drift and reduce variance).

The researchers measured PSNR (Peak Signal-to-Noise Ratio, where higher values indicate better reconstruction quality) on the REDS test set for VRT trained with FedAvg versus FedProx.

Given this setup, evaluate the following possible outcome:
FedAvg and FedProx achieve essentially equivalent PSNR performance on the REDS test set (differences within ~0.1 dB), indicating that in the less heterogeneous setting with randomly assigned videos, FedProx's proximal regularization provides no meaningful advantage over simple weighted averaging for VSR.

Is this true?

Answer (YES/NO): NO